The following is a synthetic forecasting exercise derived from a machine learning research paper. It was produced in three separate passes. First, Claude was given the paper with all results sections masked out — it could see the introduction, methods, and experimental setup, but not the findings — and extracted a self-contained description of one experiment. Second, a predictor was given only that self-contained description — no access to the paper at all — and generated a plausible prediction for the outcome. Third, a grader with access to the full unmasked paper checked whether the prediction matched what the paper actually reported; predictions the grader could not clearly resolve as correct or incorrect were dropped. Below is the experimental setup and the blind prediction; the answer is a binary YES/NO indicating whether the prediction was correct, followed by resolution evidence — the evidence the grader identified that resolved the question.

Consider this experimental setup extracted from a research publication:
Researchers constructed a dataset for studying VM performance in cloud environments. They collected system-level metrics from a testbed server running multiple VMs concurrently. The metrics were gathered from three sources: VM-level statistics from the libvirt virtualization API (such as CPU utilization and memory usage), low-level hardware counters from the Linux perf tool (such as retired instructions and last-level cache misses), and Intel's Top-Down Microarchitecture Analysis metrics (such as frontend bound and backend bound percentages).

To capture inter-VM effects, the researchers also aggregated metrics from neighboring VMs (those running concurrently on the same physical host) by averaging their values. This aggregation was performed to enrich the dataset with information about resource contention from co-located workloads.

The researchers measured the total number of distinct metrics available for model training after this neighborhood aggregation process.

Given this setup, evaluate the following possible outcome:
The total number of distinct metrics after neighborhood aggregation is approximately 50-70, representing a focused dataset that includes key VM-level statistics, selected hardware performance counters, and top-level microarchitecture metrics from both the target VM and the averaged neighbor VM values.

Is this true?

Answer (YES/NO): NO